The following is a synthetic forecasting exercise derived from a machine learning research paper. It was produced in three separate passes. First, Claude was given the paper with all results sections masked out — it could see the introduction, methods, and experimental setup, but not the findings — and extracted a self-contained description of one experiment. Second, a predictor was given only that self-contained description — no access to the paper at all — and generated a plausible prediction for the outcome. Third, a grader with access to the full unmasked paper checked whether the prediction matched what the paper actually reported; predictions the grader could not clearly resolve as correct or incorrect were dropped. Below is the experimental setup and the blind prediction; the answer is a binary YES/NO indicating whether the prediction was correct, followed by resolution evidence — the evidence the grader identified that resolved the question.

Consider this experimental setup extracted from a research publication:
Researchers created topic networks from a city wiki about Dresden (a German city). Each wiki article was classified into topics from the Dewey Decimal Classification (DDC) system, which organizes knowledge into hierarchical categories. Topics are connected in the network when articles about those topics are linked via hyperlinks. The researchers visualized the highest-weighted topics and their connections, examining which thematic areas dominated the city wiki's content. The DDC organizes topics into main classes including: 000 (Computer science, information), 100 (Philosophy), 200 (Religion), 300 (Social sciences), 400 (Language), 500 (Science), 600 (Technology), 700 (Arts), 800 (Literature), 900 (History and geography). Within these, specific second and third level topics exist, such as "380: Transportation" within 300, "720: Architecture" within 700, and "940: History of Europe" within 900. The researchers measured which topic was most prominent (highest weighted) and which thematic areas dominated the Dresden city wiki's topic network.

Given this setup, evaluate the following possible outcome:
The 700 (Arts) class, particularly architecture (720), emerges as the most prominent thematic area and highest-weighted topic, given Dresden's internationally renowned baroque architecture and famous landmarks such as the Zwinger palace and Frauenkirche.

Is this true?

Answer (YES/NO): NO